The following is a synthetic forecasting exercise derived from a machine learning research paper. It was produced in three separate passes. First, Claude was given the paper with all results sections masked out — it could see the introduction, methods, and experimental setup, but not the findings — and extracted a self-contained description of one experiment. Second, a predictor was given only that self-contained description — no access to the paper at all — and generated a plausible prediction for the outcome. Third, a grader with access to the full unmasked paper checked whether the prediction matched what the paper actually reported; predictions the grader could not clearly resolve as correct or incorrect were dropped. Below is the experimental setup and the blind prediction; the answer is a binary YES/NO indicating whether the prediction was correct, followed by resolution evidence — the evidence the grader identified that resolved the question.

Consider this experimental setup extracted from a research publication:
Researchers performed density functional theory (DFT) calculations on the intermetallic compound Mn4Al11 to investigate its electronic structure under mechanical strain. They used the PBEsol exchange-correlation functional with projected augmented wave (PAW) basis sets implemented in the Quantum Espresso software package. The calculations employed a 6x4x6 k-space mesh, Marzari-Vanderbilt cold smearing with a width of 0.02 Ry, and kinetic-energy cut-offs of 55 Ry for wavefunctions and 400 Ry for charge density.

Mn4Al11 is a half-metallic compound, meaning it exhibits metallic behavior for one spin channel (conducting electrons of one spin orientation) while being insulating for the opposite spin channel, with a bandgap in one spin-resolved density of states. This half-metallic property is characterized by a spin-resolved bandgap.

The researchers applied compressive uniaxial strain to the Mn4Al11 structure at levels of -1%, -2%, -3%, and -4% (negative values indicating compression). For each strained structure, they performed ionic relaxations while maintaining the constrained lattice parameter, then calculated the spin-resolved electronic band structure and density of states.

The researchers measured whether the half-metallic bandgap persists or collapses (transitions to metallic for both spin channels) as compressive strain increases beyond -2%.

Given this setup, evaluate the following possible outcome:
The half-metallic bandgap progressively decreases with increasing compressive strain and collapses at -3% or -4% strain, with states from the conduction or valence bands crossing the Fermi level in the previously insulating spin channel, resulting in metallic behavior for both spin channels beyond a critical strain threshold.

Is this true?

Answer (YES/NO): NO